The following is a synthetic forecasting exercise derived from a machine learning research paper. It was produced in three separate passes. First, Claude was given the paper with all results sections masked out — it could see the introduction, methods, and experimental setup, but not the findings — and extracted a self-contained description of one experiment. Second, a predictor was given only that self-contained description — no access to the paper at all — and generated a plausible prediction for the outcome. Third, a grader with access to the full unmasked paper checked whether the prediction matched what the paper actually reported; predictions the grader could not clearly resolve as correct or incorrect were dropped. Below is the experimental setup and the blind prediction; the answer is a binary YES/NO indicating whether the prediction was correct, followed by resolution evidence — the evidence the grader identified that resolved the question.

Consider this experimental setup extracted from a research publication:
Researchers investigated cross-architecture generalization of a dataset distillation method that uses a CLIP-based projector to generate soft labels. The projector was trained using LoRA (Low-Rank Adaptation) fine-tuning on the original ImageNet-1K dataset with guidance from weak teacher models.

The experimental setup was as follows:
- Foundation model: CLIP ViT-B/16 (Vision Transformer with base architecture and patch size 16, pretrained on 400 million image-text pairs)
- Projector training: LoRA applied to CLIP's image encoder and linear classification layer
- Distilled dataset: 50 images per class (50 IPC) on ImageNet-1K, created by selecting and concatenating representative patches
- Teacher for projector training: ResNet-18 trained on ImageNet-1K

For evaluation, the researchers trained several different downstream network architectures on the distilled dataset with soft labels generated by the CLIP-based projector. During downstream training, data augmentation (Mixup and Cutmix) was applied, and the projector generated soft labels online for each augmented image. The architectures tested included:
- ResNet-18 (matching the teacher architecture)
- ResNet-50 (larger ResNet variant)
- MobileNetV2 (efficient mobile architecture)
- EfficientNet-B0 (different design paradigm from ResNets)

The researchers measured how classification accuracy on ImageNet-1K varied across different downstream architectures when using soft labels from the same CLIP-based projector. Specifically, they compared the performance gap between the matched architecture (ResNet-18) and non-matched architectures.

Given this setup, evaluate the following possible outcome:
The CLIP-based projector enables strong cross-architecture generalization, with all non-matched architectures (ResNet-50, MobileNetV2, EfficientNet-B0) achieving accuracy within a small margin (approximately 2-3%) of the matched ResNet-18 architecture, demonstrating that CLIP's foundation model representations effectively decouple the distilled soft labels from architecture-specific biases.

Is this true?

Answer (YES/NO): NO